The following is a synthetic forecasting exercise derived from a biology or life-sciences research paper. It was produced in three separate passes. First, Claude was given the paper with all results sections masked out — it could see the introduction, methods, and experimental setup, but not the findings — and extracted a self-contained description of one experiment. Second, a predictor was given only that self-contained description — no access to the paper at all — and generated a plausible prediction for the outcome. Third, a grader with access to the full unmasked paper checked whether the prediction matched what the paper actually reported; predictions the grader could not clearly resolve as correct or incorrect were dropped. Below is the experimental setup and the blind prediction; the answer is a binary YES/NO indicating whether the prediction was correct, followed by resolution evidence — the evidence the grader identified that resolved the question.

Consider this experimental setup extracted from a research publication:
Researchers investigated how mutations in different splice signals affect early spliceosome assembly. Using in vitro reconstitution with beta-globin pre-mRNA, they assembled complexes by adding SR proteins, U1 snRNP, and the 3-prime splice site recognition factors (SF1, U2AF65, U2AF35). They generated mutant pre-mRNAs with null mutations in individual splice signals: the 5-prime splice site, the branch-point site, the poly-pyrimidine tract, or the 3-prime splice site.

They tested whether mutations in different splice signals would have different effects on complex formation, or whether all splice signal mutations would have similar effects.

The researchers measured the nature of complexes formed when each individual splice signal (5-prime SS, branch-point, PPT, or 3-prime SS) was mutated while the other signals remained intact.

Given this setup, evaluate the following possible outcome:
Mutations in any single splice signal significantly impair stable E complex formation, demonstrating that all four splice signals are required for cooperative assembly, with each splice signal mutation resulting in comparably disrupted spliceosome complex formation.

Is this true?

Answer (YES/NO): NO